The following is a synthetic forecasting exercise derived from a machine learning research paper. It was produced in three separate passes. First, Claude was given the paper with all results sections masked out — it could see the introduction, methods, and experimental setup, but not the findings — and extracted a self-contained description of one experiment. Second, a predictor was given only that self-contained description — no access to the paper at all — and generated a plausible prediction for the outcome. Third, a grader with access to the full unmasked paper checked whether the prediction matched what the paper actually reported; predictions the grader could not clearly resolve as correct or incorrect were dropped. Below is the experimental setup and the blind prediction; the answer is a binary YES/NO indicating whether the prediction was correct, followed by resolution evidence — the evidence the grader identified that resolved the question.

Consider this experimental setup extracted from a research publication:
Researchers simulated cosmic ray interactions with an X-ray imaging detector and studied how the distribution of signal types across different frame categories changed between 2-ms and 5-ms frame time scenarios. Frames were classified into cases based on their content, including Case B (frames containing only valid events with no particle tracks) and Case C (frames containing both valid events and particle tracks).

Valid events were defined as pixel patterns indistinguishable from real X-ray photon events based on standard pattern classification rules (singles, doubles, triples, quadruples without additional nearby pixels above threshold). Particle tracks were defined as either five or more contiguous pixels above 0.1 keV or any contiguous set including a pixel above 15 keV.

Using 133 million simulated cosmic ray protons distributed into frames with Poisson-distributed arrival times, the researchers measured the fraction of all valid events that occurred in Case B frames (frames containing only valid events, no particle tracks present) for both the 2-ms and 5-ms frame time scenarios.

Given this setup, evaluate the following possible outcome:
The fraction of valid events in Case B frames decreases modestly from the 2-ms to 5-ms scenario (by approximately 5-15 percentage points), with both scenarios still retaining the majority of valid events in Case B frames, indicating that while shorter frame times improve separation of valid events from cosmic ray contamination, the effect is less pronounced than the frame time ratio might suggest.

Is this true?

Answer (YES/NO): NO